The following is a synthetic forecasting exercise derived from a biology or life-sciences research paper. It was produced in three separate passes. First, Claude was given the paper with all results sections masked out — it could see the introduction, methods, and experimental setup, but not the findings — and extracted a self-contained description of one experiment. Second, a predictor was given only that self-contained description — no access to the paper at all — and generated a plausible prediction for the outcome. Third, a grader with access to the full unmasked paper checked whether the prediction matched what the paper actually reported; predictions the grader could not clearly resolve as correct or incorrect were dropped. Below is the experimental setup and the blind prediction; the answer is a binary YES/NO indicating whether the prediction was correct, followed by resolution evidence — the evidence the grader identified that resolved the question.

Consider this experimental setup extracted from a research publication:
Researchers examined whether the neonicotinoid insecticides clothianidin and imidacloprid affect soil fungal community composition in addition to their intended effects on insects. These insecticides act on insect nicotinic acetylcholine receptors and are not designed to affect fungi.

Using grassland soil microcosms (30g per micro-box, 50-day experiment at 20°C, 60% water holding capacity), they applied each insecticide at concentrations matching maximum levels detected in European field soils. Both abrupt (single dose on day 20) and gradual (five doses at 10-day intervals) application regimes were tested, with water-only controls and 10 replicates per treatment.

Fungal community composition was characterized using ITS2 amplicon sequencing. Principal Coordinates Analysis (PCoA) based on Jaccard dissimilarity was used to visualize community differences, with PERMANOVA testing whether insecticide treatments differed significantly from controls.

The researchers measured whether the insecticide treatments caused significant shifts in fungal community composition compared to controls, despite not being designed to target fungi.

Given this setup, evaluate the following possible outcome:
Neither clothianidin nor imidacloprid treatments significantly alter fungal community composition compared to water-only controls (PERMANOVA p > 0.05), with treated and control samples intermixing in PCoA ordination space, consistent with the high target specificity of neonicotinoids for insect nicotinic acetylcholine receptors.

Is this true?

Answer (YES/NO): NO